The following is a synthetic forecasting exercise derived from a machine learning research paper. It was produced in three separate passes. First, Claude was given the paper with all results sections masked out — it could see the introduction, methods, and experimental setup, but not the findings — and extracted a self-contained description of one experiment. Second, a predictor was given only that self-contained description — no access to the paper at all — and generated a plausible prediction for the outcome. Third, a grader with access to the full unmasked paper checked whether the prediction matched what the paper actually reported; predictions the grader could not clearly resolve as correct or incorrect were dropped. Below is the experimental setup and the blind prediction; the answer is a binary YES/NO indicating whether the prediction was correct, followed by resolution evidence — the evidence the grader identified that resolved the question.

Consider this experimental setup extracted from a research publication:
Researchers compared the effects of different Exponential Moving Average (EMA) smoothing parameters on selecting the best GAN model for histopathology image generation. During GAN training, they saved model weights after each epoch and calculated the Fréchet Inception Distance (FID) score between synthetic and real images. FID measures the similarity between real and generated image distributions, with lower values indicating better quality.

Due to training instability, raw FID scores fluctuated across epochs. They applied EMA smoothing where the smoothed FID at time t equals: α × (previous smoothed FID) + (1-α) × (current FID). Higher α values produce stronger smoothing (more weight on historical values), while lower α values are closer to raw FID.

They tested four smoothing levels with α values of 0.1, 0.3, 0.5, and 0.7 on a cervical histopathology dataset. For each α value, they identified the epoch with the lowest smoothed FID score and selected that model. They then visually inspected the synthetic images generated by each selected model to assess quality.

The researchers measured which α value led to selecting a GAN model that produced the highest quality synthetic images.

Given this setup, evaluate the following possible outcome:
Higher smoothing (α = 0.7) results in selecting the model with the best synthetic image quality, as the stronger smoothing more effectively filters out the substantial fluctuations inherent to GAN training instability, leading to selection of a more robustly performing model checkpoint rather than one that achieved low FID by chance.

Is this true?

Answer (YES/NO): NO